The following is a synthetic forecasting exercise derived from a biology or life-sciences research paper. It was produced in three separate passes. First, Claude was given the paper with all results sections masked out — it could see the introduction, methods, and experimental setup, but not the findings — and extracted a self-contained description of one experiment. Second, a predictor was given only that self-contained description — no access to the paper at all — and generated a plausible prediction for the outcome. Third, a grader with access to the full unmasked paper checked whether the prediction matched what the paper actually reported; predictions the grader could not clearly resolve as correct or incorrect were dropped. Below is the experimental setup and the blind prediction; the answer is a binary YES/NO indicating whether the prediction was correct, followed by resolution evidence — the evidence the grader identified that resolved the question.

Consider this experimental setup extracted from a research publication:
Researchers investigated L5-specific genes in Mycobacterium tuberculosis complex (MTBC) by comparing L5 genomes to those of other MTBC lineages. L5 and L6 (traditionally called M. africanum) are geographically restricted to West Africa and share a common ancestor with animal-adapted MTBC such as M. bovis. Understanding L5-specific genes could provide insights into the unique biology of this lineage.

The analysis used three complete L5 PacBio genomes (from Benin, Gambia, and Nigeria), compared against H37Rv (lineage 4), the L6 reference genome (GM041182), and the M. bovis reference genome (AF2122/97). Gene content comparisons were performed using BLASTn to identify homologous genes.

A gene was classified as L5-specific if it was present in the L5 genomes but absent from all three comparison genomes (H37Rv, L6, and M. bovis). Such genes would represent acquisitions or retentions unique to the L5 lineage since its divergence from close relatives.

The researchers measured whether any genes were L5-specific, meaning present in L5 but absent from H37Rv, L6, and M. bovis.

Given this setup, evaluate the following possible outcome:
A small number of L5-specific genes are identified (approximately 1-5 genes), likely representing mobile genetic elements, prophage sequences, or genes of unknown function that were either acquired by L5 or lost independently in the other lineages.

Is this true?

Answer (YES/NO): NO